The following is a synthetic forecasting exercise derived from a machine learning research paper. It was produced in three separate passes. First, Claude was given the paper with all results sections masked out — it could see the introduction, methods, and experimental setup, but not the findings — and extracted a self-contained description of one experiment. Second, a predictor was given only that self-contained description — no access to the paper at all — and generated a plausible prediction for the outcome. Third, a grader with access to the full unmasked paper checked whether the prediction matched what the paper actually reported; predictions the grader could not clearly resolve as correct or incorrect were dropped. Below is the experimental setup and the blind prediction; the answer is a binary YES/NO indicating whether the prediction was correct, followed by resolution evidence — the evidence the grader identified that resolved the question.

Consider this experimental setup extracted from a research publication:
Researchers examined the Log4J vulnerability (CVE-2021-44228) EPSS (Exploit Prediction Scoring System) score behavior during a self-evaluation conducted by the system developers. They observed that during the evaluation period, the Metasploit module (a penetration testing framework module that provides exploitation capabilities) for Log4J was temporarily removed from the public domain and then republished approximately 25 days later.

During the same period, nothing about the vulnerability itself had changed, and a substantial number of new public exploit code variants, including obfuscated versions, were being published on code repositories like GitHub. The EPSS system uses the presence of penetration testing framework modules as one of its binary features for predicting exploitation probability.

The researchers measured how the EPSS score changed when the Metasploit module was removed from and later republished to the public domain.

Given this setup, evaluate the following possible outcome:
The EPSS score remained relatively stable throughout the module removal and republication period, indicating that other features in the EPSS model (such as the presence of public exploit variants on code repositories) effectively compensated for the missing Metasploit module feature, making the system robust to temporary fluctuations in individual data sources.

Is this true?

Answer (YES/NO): NO